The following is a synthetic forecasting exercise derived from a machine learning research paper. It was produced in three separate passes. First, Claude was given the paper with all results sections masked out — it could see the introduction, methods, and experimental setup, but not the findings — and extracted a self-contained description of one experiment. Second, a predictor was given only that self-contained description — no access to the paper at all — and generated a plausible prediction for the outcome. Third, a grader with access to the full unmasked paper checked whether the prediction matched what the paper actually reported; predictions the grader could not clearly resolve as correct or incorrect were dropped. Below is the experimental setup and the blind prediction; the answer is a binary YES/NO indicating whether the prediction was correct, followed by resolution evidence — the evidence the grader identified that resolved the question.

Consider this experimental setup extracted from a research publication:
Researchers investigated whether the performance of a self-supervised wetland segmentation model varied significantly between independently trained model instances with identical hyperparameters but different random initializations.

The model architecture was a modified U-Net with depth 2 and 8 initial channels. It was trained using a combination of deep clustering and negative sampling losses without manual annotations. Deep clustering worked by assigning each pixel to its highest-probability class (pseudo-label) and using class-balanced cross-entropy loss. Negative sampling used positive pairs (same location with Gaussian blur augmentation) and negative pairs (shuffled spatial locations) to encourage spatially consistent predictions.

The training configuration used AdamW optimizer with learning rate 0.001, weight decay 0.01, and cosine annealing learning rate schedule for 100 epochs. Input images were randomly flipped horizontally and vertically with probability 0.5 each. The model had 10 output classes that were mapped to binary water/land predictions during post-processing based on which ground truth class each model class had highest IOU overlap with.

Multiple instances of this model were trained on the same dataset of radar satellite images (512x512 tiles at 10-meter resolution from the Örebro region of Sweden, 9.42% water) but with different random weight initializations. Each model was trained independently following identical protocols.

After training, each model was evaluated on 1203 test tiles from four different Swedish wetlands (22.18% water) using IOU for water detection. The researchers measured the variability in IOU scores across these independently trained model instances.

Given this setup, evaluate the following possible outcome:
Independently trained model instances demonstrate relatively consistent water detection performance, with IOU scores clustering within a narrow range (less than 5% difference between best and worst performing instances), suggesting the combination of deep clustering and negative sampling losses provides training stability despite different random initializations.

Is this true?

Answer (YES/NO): NO